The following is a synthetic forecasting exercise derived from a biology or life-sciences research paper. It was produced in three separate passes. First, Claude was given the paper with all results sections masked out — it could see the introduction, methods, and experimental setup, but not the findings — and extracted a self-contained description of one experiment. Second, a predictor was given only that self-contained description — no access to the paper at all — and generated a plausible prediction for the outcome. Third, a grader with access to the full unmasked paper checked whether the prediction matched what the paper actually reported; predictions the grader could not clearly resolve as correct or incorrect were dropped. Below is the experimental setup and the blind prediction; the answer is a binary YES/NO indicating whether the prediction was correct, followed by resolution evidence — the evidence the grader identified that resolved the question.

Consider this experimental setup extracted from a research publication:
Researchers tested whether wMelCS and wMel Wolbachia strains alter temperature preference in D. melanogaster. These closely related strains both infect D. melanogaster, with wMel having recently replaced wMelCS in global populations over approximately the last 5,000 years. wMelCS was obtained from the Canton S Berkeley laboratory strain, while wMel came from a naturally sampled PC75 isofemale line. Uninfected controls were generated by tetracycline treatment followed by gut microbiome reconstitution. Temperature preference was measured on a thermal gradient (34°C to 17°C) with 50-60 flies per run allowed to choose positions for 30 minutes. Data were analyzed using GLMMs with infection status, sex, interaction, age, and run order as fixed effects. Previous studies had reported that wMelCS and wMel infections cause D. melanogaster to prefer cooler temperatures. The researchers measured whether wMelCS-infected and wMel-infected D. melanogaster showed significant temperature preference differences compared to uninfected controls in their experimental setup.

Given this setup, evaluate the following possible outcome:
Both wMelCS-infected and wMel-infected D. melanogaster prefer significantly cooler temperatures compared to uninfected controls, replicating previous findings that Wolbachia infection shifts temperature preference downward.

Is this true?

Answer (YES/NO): NO